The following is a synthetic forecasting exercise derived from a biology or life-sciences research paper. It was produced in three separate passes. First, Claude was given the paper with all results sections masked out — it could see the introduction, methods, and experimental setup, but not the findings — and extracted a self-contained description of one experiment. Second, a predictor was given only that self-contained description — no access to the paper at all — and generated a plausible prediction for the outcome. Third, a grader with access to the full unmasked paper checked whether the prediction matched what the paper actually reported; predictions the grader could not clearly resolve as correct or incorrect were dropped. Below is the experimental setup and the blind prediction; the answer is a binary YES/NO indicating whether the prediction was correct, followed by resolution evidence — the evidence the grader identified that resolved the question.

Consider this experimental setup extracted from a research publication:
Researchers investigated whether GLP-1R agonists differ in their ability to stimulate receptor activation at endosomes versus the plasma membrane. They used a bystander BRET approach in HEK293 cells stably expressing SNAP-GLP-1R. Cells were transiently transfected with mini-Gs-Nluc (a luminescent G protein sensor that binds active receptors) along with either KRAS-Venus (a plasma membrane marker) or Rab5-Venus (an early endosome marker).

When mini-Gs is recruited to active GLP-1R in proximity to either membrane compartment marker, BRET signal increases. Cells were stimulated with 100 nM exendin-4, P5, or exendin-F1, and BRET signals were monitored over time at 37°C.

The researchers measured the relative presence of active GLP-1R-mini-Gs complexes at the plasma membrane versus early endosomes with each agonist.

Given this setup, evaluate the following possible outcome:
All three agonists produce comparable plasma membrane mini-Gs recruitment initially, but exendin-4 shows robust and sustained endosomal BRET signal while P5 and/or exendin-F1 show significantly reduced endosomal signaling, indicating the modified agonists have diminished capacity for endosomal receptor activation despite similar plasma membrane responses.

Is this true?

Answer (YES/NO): NO